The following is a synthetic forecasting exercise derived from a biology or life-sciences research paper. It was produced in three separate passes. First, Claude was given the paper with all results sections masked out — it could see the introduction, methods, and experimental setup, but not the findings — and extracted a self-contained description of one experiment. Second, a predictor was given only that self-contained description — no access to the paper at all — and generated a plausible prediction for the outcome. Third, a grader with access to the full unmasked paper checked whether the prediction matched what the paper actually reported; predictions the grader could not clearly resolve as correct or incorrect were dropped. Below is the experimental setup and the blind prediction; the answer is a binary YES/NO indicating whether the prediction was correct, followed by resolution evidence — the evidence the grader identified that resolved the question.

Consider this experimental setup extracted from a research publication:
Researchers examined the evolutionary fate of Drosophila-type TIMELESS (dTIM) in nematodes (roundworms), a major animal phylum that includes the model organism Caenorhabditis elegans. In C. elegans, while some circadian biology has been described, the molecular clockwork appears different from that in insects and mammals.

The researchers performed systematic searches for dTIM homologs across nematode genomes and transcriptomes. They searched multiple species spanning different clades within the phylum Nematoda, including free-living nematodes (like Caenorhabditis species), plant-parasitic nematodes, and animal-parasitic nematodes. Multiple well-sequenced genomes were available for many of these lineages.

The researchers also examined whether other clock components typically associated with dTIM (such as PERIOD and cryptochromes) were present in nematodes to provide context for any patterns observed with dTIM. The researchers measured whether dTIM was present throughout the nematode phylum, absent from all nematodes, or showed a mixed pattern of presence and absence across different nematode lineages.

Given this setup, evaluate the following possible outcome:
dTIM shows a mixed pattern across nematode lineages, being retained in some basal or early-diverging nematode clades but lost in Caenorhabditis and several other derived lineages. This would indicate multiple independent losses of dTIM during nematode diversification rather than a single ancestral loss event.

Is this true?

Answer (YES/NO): NO